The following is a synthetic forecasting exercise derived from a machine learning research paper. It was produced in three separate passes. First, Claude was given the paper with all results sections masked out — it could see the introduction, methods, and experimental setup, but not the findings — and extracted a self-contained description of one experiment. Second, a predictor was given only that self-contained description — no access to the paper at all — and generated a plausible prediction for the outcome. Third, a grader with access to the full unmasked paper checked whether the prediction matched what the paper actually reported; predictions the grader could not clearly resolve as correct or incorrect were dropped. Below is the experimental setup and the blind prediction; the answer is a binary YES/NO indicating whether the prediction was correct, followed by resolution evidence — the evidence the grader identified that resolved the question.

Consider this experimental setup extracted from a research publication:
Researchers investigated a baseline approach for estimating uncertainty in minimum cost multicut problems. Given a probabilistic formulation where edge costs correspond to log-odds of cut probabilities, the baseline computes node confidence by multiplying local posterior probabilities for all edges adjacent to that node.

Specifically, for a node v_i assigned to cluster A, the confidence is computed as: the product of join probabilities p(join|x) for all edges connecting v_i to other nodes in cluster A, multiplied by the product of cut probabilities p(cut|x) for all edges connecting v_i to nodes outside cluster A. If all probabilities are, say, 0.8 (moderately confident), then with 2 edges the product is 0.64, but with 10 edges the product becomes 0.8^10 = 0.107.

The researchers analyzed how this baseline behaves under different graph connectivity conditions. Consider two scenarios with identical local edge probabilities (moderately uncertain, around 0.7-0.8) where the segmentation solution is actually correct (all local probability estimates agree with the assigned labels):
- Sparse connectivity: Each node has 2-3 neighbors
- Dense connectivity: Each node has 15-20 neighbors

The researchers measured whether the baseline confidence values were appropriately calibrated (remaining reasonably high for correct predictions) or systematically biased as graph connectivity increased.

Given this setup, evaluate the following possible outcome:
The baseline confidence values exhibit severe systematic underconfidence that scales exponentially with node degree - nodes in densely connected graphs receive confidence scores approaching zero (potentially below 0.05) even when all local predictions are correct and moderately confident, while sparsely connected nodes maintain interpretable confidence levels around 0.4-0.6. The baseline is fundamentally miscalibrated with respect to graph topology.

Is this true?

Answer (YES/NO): YES